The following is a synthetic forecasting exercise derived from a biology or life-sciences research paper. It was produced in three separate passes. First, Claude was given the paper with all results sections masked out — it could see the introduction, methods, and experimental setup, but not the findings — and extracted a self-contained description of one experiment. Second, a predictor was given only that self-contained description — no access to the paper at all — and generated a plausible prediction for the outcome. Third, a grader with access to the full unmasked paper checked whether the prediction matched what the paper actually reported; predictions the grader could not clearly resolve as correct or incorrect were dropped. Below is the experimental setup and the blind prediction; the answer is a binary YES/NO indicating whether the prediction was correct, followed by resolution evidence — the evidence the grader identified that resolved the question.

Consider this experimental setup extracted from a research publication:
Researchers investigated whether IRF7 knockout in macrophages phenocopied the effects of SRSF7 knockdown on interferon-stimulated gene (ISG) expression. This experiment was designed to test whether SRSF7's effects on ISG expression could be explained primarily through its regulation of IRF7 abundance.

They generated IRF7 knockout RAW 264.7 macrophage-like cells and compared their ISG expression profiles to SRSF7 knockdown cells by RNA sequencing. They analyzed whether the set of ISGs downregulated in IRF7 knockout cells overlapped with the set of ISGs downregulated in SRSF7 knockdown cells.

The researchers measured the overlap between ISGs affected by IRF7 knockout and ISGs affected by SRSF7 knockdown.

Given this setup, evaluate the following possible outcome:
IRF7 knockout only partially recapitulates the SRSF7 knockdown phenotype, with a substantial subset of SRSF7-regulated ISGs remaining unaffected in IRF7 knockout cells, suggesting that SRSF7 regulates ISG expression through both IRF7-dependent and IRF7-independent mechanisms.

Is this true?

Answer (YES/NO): NO